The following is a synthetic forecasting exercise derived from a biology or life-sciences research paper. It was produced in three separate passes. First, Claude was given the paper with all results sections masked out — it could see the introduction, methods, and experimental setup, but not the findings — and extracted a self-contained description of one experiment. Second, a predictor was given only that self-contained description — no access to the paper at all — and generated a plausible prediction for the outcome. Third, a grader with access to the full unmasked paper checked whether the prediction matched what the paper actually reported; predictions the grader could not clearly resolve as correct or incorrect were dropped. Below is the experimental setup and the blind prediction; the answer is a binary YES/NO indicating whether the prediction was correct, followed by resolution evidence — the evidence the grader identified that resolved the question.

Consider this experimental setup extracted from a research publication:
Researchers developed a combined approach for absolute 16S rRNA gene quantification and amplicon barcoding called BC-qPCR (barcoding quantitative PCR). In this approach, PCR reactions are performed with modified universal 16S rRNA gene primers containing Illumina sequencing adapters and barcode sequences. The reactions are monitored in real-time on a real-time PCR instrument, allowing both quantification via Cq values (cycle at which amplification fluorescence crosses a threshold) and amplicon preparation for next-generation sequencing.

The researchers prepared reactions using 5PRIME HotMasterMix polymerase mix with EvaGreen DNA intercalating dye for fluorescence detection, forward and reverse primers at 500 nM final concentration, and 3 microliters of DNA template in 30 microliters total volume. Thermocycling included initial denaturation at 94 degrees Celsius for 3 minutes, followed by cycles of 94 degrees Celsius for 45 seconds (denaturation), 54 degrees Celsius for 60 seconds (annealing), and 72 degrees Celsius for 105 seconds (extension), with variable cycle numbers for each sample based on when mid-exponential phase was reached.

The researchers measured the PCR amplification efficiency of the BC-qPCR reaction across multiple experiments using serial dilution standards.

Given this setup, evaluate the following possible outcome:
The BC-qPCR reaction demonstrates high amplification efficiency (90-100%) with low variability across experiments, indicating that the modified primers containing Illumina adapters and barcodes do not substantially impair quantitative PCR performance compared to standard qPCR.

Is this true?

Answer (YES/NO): YES